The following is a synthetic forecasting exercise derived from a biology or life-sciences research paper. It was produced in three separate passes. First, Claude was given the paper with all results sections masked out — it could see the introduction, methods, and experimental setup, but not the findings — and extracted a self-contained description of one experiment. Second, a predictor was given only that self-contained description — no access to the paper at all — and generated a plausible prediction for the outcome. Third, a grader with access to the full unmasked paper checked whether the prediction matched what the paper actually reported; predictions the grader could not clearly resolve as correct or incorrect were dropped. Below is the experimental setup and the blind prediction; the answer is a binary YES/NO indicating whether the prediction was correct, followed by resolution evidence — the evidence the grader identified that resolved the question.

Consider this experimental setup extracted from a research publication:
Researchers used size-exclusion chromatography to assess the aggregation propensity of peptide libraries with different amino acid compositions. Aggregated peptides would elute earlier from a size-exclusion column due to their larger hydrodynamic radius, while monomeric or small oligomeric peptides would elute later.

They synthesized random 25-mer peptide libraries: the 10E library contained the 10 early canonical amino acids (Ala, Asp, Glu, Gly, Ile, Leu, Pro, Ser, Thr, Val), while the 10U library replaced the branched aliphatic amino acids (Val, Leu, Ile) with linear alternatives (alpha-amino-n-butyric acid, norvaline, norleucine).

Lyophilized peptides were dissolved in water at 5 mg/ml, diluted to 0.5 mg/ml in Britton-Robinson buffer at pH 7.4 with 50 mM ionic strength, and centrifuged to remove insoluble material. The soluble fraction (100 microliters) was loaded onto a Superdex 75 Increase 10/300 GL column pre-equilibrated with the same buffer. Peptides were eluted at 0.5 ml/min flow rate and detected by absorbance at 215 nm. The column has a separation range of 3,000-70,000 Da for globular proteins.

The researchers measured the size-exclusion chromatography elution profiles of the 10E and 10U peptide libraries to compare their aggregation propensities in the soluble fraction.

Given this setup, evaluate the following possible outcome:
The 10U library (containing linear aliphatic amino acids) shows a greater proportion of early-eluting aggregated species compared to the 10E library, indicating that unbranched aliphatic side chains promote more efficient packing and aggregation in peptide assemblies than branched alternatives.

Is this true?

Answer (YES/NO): NO